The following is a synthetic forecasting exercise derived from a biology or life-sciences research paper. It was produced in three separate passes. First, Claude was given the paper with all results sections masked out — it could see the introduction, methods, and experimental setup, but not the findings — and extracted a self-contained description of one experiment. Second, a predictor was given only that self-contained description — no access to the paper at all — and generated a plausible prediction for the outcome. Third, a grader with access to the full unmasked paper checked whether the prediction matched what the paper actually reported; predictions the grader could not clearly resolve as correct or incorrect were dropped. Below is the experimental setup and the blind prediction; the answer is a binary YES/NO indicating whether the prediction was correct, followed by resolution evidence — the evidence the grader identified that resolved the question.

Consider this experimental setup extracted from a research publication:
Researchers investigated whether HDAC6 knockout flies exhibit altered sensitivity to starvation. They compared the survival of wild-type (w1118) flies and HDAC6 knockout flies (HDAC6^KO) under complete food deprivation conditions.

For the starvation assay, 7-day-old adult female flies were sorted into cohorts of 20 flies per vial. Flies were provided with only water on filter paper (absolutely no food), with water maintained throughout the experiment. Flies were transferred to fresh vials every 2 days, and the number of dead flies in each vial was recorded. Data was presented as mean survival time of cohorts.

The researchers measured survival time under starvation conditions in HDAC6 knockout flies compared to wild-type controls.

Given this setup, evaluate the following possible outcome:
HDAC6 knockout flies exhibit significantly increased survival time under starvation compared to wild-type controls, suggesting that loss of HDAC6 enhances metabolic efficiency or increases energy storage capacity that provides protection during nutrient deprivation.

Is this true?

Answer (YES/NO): NO